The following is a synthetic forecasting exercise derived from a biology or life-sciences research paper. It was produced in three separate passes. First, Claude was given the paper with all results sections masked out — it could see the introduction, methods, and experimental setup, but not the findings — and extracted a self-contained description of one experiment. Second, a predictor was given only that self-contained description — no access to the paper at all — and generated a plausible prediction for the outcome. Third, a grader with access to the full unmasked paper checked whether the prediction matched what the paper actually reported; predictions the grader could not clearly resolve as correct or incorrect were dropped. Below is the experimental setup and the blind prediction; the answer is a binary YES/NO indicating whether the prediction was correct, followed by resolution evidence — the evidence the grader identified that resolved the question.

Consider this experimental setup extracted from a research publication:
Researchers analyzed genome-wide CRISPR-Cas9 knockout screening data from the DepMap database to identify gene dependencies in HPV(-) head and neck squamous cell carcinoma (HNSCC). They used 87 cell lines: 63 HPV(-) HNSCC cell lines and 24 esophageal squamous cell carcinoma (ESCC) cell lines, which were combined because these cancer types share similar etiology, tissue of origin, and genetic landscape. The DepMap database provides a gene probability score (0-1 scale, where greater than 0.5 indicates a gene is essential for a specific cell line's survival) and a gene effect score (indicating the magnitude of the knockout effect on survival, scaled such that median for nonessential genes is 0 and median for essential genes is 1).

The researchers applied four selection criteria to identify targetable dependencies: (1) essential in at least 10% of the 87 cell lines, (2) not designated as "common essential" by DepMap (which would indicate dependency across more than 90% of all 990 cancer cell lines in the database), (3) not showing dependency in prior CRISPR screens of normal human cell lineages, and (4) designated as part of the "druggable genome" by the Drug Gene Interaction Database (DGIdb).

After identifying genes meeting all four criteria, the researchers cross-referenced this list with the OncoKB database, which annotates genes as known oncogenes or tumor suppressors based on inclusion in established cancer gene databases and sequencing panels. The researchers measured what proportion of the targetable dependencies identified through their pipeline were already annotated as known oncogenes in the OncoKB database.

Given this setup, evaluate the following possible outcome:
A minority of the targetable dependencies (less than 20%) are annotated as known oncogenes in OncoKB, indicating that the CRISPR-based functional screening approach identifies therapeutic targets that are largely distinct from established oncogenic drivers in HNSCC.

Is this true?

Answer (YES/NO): YES